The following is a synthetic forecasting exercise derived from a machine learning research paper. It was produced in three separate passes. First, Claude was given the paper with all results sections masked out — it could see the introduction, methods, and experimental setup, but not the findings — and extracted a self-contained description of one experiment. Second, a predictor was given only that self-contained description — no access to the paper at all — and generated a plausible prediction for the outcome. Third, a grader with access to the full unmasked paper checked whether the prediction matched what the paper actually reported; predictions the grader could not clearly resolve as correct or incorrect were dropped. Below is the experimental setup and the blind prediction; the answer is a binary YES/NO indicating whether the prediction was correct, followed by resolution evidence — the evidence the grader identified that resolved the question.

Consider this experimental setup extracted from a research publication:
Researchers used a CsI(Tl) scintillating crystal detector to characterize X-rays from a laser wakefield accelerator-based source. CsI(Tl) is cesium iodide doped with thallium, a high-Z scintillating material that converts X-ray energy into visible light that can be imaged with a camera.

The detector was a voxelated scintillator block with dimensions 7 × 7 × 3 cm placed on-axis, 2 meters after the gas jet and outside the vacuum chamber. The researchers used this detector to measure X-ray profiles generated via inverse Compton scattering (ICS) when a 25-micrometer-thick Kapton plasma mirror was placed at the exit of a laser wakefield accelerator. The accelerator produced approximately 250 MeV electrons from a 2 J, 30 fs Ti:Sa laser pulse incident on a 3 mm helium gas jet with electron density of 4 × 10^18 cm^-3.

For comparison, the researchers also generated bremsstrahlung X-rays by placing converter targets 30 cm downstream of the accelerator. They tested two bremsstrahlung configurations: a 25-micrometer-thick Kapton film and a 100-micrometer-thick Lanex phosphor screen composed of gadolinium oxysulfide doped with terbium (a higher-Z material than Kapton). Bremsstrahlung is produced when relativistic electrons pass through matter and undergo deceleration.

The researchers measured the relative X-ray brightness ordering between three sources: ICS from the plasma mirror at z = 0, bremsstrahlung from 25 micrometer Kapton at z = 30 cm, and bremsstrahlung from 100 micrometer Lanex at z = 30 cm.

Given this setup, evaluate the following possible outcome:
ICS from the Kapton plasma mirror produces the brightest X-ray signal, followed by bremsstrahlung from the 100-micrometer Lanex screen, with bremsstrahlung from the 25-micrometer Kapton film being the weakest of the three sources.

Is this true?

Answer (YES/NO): NO